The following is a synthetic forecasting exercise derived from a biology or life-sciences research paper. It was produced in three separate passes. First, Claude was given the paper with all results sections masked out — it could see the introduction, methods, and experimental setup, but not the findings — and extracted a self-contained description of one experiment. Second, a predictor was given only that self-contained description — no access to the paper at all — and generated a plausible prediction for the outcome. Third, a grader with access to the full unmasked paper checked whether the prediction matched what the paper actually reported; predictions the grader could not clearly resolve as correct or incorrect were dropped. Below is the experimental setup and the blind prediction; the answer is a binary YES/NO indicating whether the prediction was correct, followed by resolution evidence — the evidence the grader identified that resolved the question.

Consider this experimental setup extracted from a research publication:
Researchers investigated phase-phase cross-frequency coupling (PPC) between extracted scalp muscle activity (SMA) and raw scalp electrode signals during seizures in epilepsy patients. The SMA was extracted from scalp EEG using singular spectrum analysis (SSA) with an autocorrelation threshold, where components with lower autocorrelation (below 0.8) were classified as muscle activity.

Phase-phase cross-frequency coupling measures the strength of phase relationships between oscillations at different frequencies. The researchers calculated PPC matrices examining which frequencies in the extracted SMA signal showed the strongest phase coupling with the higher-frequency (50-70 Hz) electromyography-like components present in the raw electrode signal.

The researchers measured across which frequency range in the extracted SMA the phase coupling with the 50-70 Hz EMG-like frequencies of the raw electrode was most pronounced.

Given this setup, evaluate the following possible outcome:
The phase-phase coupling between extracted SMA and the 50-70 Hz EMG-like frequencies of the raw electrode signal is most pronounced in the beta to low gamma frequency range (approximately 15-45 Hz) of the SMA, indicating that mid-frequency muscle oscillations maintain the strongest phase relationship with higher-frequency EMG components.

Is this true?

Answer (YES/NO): NO